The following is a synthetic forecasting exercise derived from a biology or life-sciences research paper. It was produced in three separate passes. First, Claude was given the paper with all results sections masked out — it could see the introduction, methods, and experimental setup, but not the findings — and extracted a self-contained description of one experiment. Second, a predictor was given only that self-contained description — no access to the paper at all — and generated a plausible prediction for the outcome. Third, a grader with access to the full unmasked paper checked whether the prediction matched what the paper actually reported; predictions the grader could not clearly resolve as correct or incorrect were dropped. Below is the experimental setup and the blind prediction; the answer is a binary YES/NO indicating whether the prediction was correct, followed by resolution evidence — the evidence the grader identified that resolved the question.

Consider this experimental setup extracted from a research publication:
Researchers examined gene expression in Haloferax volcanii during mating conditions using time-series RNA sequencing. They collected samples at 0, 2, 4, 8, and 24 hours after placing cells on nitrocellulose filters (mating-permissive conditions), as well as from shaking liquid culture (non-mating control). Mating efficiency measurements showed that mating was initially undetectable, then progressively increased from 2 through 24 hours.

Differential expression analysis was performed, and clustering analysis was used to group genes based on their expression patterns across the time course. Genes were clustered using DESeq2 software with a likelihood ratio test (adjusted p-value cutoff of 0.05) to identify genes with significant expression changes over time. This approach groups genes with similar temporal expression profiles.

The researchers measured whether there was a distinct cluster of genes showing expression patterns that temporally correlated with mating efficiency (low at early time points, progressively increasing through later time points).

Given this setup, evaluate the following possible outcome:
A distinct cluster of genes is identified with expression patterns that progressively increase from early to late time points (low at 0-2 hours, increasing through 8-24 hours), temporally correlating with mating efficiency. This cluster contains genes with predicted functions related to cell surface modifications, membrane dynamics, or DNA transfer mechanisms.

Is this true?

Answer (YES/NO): NO